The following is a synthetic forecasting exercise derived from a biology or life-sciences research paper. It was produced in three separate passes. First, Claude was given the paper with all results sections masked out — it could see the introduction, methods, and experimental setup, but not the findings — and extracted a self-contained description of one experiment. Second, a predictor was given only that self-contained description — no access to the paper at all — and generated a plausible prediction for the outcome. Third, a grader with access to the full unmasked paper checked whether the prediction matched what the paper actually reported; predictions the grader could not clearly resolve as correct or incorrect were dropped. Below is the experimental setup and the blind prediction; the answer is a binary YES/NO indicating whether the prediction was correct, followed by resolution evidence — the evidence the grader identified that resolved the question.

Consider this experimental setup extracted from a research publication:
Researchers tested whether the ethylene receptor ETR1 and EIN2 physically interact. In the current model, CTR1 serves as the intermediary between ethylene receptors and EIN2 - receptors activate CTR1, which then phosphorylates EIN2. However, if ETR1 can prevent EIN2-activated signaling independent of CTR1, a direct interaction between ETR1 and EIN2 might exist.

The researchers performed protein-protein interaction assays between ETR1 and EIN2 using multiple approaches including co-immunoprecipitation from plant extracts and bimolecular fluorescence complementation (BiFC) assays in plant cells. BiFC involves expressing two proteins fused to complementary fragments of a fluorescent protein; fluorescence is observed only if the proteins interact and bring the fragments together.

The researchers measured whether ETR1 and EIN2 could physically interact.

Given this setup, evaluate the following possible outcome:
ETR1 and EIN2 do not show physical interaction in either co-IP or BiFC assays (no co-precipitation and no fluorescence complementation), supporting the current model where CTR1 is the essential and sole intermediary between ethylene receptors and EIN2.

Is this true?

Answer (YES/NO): NO